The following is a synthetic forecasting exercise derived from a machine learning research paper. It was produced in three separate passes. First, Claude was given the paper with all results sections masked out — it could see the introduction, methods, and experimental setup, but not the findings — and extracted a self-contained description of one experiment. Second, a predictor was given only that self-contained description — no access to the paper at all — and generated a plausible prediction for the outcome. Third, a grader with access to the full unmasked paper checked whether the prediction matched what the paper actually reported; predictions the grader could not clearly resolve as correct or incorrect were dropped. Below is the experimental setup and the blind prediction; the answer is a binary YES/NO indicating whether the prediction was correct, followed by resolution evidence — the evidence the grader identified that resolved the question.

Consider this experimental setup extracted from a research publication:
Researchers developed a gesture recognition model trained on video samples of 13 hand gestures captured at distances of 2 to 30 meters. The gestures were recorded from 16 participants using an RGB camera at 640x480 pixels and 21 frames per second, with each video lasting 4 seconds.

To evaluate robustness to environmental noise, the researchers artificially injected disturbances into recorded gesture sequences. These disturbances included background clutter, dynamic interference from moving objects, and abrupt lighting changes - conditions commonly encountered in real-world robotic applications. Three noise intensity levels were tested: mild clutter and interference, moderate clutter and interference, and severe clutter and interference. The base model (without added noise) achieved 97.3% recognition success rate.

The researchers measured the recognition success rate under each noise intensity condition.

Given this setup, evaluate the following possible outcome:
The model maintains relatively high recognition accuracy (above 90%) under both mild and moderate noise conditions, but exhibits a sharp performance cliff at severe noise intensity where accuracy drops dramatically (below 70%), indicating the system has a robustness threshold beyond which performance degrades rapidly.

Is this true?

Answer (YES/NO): NO